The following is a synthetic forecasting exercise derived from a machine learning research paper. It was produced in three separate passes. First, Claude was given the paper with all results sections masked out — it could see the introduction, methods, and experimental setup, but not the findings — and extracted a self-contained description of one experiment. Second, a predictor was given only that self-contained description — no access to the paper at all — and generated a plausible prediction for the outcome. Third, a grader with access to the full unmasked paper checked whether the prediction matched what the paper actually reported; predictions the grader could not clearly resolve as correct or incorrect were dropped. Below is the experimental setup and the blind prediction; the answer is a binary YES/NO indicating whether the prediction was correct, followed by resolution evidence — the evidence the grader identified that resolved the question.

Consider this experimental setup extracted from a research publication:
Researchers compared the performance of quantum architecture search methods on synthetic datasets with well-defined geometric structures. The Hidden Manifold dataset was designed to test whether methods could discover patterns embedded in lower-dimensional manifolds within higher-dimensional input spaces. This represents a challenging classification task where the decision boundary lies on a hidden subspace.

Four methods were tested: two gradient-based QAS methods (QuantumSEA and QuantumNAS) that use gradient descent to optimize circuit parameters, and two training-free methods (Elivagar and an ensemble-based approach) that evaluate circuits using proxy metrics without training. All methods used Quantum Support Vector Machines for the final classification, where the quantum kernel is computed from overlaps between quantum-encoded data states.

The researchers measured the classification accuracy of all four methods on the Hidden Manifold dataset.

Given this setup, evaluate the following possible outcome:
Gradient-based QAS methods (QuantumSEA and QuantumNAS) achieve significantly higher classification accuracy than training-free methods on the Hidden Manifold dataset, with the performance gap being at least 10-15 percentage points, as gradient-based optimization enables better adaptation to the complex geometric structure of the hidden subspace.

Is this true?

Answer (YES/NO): NO